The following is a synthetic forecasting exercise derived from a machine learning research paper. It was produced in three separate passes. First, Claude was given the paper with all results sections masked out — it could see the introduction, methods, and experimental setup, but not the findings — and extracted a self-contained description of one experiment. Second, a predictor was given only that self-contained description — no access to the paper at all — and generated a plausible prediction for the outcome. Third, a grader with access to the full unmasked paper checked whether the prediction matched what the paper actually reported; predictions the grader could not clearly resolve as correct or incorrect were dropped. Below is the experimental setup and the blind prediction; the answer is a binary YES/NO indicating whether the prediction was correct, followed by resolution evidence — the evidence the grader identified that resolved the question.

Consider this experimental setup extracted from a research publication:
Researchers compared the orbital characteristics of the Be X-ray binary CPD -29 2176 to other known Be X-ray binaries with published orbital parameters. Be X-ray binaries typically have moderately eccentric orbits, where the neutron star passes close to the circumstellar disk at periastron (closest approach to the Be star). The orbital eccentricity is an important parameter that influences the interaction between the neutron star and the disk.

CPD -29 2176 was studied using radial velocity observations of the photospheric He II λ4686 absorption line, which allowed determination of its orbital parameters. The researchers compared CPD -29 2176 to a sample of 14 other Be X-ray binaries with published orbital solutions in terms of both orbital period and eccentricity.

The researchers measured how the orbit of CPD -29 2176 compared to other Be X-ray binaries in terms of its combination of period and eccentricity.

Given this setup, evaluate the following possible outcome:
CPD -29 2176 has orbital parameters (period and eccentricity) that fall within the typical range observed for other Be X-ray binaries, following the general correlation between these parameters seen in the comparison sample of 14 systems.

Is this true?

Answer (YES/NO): NO